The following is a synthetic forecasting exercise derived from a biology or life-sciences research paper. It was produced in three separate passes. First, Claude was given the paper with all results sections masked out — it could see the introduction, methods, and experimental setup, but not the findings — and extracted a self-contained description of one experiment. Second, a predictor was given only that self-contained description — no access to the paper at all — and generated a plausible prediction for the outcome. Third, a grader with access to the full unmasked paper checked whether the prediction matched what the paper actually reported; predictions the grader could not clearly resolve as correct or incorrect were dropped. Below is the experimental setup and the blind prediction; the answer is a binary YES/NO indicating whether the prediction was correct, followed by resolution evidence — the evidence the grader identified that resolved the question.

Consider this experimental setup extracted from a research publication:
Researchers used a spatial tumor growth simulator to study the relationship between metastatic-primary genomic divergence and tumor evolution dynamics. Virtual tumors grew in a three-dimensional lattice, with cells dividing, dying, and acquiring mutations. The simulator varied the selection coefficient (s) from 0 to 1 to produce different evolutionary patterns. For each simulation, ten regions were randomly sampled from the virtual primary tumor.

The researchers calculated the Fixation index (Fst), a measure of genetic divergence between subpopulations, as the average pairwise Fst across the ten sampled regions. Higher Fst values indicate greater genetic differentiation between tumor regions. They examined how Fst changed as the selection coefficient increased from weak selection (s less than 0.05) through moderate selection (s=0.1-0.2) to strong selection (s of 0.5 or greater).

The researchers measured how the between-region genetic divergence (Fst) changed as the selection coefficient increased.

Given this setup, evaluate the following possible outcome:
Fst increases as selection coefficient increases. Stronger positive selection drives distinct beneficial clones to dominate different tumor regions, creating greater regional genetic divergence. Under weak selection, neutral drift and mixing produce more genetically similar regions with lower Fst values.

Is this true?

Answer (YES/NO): NO